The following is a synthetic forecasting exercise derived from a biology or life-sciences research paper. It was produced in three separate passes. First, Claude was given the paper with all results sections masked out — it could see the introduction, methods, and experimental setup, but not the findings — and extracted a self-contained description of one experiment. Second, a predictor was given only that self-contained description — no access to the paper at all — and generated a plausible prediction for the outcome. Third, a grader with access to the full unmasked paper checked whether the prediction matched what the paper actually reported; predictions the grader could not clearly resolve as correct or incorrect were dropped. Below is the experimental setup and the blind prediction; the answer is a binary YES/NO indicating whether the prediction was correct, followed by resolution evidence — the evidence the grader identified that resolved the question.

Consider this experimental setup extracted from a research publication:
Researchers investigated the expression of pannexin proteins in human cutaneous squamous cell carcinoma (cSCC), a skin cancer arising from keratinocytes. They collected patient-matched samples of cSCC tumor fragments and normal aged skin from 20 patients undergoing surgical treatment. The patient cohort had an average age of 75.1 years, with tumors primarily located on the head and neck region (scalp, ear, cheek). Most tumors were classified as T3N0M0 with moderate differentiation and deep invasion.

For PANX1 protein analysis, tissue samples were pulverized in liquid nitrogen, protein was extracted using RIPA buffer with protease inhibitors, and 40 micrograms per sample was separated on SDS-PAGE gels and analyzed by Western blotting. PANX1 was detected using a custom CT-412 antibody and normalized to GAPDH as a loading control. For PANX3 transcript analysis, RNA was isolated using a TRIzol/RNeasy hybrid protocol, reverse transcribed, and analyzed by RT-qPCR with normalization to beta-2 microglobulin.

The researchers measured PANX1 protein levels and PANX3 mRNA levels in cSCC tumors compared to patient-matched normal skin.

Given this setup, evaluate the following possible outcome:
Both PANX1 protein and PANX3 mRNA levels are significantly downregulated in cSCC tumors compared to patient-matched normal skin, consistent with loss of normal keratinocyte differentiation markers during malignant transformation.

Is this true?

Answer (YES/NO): NO